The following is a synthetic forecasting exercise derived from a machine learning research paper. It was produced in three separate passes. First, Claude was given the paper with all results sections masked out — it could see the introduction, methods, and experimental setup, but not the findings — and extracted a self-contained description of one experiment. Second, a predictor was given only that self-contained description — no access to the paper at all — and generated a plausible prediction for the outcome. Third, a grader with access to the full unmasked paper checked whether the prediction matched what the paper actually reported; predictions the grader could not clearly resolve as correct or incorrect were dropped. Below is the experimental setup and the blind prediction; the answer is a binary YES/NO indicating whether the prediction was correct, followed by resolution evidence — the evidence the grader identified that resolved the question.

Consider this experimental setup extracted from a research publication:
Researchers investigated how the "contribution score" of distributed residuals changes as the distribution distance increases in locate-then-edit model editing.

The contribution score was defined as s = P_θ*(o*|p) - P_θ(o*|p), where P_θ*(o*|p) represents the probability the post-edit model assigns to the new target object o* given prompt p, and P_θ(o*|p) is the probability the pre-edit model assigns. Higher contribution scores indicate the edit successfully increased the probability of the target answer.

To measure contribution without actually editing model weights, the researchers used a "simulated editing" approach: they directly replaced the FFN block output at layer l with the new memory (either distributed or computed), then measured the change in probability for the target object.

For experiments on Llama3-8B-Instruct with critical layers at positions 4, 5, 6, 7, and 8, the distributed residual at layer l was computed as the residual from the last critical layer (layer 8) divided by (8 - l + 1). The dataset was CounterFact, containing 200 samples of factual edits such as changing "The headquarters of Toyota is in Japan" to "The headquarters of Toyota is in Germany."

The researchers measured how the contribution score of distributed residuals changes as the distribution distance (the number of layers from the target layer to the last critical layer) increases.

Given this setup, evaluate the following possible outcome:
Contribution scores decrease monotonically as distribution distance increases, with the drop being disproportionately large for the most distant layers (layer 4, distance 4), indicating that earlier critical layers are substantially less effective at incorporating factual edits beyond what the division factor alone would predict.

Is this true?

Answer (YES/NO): YES